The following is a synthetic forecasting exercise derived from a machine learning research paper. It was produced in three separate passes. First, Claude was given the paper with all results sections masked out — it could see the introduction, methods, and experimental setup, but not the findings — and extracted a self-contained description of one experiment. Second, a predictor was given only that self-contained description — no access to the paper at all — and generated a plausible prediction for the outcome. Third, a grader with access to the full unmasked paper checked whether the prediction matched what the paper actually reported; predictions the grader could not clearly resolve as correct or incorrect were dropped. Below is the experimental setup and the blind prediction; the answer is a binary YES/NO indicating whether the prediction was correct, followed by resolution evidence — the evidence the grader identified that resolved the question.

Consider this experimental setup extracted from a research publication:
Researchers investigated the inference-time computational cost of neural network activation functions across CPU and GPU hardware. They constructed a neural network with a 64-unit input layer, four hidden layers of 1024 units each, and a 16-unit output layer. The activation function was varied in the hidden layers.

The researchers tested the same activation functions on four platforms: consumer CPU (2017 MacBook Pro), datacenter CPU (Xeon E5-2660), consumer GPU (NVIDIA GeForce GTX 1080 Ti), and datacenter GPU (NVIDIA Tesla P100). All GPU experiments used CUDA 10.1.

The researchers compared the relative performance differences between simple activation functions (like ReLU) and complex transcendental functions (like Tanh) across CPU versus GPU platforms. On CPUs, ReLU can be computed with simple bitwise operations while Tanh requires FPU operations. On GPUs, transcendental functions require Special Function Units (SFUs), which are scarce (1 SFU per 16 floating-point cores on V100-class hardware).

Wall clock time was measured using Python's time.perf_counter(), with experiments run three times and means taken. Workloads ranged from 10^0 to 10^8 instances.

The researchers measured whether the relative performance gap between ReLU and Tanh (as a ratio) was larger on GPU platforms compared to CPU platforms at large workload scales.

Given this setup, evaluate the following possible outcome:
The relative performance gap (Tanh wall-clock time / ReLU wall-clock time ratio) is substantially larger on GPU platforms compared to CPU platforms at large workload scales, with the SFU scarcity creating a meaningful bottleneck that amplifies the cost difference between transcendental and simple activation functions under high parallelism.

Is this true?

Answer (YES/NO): NO